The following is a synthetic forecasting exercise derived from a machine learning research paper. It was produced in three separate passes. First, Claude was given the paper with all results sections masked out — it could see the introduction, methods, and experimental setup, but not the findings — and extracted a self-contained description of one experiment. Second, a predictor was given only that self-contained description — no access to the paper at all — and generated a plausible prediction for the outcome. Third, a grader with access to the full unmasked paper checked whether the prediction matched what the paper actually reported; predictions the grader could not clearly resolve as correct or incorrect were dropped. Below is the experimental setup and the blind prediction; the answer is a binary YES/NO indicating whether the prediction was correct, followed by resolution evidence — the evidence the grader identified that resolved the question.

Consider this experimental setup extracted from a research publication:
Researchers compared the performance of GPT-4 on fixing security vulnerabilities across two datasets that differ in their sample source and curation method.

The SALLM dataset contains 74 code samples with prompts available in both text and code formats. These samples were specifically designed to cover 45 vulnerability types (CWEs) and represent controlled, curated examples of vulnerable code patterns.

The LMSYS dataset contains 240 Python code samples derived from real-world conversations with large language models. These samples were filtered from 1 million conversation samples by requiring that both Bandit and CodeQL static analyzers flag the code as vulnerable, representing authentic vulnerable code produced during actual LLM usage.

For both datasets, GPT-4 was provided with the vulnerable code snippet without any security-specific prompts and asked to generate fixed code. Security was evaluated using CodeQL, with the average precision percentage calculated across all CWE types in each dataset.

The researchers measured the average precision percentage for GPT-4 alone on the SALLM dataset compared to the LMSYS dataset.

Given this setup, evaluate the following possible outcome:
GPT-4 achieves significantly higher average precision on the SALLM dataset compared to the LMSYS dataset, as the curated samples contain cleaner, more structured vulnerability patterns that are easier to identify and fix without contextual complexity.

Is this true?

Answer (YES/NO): NO